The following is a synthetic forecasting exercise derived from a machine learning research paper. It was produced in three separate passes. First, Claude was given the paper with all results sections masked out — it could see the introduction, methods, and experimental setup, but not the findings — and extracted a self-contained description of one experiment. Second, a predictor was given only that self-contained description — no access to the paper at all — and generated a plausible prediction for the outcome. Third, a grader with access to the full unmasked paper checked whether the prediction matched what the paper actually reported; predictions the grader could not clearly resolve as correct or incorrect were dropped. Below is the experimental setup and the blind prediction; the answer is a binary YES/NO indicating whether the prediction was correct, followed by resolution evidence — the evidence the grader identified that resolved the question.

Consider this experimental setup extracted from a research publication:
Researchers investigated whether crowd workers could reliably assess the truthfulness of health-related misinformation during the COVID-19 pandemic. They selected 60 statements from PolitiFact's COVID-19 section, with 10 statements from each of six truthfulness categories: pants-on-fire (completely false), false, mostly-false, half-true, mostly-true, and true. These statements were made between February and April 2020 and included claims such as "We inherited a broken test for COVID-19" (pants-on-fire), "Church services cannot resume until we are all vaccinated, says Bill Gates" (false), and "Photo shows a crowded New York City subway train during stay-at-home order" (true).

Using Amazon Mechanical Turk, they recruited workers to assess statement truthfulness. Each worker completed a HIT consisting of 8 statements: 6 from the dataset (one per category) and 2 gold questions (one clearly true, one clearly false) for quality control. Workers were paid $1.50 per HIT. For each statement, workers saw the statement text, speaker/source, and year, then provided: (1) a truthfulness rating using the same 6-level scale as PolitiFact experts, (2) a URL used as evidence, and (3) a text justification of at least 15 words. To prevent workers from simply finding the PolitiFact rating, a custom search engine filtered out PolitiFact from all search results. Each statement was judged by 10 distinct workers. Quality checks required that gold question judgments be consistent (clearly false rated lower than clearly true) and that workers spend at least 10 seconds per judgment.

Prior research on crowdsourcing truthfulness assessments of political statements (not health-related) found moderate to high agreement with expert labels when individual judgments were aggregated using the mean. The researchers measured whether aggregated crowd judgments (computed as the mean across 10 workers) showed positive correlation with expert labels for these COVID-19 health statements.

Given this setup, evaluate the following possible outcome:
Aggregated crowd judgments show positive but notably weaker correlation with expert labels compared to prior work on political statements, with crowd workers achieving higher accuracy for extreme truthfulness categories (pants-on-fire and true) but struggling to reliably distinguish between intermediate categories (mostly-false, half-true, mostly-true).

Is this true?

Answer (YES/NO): NO